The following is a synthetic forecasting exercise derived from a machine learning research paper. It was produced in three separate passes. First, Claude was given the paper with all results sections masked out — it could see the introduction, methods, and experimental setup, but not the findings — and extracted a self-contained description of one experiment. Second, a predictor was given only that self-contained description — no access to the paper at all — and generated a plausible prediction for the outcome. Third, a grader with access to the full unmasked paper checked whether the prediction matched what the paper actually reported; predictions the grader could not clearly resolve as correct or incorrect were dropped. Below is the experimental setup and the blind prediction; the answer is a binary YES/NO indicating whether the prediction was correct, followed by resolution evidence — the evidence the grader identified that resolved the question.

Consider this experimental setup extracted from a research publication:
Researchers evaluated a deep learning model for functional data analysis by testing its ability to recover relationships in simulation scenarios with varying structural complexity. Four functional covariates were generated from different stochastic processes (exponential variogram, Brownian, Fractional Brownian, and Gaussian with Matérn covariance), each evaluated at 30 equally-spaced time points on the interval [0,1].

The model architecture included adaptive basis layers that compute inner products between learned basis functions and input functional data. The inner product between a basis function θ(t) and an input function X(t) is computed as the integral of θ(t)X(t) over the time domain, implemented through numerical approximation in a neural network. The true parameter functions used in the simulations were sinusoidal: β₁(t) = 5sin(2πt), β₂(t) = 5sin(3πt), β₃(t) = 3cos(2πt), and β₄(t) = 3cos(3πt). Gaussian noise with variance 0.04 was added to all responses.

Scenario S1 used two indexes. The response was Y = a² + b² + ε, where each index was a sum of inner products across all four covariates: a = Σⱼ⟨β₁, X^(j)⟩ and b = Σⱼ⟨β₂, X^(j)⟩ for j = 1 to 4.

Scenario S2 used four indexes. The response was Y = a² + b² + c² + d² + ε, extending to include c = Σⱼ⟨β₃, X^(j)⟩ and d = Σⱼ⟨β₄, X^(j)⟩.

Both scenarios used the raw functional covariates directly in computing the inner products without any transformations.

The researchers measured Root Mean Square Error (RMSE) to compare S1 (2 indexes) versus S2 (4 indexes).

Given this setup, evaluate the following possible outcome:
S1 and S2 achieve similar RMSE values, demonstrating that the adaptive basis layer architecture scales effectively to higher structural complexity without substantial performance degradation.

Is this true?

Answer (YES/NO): NO